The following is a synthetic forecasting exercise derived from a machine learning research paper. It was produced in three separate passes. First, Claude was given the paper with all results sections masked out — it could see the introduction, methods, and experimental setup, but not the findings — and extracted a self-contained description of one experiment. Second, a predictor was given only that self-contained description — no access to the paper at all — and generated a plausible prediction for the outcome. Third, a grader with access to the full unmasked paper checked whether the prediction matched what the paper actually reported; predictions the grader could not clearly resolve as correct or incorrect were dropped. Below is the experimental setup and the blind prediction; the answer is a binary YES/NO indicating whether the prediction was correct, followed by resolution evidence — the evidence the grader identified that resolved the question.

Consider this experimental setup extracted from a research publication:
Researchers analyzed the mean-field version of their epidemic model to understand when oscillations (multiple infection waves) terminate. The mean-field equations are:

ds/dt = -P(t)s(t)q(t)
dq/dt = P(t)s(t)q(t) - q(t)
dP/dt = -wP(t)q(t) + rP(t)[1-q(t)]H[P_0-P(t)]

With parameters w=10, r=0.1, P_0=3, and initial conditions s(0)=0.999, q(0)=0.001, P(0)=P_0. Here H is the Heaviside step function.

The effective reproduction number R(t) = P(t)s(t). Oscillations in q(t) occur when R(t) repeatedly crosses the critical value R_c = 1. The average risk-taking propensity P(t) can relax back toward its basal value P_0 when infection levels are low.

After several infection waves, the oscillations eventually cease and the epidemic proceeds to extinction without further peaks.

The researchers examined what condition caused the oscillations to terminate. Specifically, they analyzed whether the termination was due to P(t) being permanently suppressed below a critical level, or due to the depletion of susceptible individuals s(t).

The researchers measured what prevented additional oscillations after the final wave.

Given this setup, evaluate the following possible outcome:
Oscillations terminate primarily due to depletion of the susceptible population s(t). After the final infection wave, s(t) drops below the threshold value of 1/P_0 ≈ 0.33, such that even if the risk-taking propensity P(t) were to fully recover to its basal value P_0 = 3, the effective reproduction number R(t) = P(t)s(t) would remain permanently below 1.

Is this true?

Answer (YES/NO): YES